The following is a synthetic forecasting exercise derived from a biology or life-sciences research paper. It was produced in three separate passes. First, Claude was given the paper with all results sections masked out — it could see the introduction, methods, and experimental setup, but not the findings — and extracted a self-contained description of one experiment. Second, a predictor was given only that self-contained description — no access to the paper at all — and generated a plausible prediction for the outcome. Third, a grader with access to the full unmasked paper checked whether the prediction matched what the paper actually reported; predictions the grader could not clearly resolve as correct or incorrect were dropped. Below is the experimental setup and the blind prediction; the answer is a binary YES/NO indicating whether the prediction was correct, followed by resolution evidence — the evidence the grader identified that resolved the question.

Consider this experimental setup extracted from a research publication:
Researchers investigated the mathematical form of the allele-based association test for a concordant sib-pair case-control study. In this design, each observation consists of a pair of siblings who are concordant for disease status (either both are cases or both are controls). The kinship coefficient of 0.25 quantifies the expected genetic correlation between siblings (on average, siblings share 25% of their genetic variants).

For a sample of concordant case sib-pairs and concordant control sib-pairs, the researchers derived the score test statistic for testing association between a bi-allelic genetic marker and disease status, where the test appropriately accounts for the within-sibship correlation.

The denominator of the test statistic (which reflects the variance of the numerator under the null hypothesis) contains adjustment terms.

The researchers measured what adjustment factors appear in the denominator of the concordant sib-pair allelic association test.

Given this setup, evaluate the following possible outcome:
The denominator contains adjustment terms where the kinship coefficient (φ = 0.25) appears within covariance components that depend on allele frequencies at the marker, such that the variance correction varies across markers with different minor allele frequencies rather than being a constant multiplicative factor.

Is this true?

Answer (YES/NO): YES